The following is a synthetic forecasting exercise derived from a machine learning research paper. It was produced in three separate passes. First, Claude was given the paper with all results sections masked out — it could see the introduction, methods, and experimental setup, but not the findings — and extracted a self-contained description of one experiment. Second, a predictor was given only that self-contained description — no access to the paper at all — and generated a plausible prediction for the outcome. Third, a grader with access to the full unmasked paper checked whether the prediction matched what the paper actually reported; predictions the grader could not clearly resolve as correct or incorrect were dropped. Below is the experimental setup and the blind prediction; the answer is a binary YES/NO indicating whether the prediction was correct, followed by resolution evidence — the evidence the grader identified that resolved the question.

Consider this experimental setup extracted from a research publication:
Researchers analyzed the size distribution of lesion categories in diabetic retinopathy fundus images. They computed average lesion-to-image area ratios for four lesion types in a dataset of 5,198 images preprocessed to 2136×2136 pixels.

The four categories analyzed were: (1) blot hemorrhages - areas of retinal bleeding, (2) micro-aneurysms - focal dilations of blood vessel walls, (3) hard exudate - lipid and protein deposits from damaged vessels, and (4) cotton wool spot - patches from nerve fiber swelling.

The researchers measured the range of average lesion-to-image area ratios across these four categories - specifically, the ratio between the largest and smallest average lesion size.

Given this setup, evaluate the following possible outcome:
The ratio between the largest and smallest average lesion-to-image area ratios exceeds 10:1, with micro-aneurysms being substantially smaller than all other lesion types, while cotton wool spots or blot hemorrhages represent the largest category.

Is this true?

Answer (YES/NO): NO